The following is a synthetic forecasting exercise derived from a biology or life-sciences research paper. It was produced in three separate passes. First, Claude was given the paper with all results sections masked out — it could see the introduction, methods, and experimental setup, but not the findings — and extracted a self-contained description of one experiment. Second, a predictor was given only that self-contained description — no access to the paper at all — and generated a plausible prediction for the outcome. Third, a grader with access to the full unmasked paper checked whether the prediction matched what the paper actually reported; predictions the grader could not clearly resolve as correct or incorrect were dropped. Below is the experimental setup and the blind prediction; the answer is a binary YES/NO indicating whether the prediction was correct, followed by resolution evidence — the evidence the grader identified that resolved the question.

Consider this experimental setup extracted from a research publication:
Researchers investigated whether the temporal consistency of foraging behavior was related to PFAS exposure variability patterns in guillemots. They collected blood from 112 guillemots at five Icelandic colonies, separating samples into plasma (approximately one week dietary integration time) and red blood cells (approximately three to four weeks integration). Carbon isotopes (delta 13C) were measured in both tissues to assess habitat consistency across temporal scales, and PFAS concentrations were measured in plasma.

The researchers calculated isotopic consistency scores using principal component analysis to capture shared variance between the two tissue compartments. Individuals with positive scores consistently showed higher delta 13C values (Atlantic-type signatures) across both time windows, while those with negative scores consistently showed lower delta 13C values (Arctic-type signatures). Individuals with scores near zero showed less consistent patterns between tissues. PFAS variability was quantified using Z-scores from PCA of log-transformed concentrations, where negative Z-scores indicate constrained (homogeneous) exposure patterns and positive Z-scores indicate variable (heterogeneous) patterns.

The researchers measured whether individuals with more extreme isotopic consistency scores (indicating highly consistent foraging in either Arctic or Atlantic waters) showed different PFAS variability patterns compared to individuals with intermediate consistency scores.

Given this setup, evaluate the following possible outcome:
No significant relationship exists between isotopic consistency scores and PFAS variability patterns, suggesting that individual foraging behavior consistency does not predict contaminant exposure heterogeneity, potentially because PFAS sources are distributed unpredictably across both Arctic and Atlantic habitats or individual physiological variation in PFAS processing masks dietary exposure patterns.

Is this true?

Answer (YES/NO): NO